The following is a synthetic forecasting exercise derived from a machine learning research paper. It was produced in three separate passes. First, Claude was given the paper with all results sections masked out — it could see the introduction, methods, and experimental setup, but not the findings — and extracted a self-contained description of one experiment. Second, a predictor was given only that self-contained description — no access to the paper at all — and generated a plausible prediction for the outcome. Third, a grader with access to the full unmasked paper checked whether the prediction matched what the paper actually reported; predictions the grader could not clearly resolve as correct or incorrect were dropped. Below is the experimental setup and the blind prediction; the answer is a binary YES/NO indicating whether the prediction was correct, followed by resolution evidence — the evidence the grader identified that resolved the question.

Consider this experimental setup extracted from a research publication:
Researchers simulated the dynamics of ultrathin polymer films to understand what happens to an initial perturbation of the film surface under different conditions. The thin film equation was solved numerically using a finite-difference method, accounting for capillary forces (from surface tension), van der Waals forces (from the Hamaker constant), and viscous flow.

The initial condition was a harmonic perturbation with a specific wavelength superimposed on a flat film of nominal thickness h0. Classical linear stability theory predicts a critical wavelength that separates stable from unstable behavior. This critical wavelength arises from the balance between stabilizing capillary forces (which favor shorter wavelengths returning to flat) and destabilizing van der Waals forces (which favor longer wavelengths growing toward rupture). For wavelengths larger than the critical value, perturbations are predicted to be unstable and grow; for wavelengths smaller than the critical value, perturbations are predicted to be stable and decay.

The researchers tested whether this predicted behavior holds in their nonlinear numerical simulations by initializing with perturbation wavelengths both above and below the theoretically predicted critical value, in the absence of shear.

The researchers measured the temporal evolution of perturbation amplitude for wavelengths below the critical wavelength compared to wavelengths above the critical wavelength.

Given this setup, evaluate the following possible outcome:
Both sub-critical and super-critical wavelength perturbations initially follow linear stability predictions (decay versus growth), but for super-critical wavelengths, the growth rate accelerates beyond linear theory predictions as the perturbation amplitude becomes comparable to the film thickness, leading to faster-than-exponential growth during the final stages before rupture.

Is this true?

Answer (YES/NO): NO